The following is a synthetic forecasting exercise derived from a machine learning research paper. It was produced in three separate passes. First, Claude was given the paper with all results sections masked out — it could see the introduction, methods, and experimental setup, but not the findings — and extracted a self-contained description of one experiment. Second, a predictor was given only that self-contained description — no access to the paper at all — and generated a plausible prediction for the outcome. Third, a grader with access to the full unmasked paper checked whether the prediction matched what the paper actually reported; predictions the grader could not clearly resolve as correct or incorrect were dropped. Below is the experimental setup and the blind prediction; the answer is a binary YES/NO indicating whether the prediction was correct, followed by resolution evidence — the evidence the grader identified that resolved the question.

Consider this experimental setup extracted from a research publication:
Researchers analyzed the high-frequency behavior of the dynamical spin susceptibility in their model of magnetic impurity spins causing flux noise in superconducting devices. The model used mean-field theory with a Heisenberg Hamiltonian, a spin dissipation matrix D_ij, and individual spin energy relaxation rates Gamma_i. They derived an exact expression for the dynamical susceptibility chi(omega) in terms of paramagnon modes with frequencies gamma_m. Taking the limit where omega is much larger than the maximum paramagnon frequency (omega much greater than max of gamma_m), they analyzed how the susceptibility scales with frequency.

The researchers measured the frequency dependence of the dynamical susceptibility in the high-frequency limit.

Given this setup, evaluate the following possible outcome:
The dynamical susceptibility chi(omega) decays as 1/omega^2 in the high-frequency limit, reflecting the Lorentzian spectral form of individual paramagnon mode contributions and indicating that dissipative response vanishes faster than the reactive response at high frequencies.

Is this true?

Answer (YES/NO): NO